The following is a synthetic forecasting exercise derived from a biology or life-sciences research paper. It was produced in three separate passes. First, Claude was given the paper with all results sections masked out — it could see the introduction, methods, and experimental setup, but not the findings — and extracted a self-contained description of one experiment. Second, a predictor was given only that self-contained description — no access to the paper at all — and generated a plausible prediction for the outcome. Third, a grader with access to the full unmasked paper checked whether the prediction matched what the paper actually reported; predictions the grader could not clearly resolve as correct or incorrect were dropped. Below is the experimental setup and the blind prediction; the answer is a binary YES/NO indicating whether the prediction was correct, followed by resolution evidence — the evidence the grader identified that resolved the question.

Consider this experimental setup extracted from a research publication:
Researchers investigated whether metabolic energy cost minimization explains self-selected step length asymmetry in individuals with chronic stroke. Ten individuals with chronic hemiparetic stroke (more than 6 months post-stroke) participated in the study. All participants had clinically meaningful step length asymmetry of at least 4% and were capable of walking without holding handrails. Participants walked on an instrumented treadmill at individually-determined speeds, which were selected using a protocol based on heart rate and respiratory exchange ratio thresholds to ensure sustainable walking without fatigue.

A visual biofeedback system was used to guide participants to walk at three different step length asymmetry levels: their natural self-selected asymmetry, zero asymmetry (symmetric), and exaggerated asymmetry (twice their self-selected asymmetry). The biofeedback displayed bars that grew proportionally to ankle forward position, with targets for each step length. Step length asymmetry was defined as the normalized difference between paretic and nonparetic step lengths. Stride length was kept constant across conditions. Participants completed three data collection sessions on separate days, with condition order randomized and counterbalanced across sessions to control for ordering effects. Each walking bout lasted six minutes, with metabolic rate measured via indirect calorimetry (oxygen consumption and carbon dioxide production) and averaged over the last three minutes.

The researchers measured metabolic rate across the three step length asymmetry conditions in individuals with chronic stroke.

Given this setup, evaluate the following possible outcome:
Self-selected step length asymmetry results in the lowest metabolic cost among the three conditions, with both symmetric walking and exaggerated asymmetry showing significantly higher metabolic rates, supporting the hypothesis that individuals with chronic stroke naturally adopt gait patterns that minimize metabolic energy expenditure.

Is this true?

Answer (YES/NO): NO